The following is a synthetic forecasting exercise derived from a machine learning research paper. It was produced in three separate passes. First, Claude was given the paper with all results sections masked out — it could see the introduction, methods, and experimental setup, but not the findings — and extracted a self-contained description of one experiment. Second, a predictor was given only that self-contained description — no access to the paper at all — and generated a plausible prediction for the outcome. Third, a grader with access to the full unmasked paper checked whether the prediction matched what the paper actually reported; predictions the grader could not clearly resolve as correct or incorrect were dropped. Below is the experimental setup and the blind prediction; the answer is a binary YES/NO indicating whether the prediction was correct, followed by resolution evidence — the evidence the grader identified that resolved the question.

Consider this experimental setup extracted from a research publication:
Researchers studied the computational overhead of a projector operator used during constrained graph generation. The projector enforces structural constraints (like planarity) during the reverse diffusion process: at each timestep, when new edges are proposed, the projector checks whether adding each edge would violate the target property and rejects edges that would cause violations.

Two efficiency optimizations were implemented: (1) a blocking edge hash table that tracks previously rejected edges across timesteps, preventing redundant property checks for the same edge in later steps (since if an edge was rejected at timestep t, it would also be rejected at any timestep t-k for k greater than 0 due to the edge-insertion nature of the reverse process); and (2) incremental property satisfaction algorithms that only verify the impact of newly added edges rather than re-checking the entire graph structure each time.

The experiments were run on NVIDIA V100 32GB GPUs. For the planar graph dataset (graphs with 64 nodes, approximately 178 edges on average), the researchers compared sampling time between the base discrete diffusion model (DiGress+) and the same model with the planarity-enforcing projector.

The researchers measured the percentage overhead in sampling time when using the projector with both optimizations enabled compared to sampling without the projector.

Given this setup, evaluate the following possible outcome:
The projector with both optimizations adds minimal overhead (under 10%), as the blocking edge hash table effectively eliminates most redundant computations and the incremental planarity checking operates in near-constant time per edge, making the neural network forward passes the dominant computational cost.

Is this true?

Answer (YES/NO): YES